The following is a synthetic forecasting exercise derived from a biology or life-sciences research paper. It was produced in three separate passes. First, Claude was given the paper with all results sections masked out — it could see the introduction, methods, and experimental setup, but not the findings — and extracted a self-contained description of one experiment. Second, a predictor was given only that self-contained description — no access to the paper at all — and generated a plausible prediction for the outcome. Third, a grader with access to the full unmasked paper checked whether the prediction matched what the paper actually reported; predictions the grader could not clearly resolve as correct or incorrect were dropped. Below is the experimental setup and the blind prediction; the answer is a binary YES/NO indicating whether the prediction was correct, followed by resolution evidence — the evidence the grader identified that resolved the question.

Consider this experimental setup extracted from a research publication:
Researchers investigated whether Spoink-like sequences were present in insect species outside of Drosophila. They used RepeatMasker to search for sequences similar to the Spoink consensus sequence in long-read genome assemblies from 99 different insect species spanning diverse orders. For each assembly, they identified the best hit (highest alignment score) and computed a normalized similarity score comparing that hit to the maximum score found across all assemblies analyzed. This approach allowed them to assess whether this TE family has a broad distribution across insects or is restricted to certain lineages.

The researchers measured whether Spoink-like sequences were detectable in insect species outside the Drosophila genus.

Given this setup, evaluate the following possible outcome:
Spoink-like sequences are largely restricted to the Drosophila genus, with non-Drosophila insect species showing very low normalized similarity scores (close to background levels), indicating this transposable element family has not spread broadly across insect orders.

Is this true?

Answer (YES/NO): YES